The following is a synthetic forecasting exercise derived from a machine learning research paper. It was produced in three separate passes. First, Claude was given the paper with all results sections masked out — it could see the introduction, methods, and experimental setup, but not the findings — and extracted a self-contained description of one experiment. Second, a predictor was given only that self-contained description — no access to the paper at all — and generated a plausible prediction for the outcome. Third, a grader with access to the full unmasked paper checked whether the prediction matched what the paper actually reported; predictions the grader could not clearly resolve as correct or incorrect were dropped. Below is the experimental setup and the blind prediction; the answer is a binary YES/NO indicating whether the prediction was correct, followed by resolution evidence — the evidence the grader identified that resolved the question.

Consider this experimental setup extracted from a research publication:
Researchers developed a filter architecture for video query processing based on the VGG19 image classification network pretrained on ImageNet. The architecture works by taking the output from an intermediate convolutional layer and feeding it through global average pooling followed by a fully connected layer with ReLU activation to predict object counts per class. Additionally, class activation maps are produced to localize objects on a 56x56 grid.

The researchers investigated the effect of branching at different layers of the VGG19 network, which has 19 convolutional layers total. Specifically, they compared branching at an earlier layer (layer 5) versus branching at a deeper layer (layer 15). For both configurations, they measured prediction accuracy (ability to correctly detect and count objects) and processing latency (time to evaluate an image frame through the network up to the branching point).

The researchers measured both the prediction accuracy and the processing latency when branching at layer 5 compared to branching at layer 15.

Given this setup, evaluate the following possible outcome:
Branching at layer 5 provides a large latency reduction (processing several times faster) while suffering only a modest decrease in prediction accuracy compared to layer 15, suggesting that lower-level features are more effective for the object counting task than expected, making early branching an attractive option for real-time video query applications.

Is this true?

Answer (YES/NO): NO